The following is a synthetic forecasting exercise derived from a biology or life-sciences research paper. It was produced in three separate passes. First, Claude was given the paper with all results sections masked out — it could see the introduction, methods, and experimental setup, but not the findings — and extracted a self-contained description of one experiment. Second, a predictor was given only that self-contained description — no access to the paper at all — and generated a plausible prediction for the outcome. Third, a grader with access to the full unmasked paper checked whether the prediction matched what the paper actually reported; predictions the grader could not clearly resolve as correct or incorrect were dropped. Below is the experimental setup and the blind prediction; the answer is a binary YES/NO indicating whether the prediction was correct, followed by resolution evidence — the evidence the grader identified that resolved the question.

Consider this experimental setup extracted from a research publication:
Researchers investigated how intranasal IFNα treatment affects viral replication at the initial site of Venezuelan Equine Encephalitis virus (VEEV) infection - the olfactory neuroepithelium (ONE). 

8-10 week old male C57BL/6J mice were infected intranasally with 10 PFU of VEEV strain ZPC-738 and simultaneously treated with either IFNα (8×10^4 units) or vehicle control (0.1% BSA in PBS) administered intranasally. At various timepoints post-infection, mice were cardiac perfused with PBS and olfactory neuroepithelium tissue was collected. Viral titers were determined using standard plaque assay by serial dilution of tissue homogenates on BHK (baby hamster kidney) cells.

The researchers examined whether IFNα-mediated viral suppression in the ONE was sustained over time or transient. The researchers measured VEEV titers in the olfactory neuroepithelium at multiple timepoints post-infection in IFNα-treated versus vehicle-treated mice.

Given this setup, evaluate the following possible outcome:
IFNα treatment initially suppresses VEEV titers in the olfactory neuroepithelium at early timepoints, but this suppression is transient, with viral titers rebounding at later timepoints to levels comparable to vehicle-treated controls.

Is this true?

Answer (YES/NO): YES